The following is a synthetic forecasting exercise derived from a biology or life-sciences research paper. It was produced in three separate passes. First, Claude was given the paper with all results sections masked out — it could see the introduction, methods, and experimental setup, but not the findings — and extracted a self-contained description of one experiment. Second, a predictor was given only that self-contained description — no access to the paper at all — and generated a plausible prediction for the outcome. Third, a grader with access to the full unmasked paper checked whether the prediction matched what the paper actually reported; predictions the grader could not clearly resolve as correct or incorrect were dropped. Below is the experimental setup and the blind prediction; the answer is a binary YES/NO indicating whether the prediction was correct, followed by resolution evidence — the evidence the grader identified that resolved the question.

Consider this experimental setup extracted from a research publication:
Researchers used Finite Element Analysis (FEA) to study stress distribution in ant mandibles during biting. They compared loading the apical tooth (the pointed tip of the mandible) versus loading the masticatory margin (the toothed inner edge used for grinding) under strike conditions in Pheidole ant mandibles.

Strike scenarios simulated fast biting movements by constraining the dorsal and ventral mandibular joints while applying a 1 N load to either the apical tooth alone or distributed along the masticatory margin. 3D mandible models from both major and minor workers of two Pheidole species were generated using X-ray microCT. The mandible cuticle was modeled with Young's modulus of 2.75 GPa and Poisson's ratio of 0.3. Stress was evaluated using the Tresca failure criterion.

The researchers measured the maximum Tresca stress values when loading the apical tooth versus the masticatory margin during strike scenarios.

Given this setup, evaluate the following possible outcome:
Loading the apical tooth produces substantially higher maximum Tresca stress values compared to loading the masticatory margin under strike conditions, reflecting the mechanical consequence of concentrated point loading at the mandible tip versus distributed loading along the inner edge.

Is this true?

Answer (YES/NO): YES